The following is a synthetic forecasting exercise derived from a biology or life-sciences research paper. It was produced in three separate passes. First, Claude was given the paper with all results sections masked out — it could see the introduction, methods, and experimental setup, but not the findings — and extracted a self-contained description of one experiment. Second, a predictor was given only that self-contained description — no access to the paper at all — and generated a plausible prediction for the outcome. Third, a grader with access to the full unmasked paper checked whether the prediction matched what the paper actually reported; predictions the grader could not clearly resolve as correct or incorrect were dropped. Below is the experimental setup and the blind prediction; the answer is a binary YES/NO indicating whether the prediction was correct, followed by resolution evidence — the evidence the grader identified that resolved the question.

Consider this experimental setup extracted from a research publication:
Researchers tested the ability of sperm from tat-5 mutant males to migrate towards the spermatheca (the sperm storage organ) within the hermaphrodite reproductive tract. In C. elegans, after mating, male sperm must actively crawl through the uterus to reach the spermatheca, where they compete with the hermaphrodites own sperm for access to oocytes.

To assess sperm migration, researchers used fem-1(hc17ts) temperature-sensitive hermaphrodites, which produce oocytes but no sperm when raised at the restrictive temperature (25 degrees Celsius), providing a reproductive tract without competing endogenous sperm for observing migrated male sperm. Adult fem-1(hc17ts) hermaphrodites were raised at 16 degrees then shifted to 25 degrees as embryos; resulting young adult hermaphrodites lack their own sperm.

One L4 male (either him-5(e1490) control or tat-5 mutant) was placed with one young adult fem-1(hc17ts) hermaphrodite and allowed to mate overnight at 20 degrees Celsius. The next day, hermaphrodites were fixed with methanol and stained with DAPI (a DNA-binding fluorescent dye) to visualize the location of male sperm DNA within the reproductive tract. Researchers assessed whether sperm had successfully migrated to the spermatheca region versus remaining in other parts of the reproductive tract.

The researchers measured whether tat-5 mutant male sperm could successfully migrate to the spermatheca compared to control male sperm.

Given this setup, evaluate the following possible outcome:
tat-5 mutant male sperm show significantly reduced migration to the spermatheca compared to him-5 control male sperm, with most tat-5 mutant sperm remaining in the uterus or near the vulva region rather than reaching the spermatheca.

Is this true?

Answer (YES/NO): YES